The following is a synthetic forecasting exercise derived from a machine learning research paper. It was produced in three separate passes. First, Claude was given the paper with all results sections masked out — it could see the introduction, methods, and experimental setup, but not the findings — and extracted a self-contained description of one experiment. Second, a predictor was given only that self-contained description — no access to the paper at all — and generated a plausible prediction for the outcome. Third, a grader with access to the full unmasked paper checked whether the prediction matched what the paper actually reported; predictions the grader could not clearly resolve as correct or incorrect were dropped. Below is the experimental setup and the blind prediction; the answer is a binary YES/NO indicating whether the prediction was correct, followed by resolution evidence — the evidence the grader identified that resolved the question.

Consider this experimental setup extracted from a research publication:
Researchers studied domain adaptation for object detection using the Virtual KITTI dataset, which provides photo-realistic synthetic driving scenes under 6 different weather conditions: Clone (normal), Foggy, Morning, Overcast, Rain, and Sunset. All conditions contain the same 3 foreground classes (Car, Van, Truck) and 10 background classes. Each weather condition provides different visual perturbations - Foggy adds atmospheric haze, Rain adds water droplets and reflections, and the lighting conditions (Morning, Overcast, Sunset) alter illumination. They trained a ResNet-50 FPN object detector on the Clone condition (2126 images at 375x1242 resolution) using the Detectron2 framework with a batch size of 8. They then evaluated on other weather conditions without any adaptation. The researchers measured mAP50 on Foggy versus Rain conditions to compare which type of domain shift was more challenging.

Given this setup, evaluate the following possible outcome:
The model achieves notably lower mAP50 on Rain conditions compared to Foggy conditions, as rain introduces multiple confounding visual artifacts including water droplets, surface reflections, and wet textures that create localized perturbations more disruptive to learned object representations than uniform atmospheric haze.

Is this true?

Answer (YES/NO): NO